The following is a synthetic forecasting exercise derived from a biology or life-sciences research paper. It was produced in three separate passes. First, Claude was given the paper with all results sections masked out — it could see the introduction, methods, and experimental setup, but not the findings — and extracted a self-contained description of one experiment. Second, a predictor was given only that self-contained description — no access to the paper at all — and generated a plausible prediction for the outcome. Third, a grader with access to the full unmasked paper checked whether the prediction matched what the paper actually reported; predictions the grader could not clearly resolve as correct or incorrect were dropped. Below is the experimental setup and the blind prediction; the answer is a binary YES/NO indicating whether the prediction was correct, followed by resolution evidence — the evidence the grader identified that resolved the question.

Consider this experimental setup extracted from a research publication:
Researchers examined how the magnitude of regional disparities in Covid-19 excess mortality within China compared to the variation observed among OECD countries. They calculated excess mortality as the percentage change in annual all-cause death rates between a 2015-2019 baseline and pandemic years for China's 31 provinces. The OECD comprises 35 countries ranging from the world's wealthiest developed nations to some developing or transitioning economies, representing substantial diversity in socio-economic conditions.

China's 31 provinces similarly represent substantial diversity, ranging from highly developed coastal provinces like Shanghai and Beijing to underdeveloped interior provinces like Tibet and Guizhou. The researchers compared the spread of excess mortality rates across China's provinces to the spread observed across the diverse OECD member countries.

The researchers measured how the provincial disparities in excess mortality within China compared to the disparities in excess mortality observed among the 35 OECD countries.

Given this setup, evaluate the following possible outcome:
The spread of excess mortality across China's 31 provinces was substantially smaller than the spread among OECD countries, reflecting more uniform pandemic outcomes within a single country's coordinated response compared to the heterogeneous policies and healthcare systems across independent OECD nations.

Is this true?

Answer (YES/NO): NO